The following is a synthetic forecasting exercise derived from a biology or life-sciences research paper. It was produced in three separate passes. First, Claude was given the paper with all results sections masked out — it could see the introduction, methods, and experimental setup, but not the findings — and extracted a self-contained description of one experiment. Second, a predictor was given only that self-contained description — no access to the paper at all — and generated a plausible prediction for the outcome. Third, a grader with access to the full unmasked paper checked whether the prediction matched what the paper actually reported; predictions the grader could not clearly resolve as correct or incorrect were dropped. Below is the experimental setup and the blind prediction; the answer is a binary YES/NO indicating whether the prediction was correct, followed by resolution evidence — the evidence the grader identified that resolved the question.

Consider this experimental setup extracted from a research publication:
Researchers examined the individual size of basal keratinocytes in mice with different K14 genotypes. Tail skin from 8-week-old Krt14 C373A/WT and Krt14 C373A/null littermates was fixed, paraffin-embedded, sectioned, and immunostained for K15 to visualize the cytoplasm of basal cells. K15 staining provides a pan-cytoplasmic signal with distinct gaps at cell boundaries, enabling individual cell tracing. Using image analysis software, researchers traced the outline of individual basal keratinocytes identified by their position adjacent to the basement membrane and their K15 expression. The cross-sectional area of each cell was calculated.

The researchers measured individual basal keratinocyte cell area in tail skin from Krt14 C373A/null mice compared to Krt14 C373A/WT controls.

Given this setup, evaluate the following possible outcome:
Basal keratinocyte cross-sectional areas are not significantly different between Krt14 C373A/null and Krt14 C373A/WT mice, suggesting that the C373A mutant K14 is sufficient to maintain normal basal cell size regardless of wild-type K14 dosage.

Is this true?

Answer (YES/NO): NO